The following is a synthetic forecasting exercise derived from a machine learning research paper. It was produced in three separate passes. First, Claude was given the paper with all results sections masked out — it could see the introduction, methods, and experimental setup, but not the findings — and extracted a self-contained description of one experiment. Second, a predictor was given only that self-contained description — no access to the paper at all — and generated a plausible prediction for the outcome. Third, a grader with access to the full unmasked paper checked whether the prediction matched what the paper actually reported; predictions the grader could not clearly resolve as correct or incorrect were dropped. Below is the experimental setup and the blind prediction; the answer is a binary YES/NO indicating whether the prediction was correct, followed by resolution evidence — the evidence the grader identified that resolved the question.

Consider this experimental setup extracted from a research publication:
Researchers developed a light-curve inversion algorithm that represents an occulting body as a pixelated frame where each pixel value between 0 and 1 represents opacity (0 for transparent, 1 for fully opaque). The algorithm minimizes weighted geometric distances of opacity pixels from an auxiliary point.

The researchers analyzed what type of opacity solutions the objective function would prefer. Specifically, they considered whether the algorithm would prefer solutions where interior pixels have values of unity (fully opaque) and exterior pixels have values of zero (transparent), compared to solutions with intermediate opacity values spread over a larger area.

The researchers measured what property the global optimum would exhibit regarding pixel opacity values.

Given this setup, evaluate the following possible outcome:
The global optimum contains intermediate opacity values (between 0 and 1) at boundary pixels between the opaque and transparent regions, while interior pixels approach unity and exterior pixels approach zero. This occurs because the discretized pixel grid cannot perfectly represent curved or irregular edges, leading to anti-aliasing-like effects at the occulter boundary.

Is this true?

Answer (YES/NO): NO